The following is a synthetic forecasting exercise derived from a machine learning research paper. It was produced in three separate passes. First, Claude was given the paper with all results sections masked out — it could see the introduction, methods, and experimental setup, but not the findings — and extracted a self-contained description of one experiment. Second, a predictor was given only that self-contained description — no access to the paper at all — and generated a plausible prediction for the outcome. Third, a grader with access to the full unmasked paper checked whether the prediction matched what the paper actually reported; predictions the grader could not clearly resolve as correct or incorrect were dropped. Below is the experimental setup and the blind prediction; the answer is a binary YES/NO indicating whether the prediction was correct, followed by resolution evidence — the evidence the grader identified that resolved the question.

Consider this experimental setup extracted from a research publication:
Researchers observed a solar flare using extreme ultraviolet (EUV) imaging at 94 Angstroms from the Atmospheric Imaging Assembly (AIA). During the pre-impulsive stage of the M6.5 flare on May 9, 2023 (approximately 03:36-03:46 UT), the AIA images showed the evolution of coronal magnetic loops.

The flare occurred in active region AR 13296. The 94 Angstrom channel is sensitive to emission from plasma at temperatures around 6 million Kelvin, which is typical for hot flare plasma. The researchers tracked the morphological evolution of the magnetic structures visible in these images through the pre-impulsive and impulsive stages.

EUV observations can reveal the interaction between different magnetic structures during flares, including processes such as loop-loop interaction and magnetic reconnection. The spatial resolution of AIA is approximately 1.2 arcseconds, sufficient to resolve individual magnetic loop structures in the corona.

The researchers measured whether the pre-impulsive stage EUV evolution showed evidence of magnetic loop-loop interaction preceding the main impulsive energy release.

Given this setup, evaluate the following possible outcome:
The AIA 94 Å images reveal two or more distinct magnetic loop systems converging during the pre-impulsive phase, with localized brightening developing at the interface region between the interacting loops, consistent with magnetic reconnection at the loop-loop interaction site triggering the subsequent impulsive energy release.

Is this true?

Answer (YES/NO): YES